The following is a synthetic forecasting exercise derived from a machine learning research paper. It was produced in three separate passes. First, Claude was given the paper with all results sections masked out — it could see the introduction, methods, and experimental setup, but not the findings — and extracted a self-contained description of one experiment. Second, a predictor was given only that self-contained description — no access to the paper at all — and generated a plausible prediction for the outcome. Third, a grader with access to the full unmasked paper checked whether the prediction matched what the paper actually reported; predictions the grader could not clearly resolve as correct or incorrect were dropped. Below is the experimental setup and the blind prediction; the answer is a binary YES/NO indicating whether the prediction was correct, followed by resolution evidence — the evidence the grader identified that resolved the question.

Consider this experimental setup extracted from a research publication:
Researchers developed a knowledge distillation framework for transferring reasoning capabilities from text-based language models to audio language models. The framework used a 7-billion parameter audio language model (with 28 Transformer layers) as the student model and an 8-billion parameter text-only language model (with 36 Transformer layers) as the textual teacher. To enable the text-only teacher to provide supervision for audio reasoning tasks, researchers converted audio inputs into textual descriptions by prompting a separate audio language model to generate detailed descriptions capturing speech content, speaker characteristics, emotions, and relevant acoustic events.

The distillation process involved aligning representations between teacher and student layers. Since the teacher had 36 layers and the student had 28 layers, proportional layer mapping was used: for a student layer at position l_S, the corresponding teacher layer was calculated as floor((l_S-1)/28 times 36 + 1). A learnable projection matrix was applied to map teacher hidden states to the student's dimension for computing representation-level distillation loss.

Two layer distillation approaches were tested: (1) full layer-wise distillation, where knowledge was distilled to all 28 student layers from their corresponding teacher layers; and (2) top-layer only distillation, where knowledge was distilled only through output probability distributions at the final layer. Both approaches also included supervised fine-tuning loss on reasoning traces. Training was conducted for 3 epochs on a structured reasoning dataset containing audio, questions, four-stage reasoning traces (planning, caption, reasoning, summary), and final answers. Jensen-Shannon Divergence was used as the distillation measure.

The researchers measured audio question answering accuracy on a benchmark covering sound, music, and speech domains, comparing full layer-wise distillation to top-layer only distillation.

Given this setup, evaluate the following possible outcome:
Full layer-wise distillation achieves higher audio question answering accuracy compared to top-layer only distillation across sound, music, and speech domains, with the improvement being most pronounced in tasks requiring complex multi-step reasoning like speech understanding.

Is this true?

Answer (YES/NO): NO